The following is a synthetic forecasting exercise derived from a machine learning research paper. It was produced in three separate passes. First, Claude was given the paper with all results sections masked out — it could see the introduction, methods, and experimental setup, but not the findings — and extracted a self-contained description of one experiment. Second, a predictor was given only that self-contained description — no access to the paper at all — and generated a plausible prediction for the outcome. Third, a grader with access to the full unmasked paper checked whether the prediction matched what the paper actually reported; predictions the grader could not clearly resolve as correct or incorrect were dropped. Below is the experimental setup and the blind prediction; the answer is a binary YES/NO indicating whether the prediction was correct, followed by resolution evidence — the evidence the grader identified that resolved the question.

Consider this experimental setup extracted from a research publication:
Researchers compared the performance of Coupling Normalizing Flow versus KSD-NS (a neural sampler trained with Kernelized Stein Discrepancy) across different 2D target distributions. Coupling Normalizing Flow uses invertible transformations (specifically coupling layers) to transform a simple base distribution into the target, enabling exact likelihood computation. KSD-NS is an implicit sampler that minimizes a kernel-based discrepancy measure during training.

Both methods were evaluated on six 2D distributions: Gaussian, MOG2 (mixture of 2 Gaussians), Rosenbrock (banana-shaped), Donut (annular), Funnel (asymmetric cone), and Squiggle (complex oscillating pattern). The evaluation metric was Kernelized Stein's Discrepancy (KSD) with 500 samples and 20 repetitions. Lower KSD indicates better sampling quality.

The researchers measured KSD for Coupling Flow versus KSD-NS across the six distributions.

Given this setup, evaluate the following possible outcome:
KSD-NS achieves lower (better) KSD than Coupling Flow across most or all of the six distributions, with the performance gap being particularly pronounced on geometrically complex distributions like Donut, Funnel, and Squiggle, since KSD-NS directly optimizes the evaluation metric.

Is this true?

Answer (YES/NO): NO